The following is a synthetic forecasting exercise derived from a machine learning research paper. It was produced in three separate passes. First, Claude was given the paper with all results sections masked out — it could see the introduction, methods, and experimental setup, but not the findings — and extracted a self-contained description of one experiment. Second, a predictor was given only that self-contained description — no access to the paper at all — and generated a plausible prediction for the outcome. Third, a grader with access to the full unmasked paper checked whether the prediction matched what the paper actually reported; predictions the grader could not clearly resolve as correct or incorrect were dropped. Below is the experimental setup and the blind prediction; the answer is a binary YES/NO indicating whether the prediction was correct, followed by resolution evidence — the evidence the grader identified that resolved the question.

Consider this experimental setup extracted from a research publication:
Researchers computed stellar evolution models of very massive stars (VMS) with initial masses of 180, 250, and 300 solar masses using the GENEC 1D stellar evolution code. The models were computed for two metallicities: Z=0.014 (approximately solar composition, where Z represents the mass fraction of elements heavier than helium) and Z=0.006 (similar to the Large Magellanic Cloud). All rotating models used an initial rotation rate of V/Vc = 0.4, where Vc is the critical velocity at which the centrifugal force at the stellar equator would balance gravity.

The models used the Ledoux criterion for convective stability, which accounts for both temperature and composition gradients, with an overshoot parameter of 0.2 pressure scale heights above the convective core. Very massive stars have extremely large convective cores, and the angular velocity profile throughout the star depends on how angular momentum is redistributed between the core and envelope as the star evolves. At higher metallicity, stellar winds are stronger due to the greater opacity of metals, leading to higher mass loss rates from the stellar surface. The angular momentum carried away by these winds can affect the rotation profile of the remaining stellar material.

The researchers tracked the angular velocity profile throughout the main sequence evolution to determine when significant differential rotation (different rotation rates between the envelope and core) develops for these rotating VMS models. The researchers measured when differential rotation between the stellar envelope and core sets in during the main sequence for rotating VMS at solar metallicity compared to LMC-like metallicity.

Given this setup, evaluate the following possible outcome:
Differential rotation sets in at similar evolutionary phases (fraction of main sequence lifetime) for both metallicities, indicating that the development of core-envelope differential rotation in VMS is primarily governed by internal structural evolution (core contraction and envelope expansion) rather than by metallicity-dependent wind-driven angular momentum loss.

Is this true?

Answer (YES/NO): NO